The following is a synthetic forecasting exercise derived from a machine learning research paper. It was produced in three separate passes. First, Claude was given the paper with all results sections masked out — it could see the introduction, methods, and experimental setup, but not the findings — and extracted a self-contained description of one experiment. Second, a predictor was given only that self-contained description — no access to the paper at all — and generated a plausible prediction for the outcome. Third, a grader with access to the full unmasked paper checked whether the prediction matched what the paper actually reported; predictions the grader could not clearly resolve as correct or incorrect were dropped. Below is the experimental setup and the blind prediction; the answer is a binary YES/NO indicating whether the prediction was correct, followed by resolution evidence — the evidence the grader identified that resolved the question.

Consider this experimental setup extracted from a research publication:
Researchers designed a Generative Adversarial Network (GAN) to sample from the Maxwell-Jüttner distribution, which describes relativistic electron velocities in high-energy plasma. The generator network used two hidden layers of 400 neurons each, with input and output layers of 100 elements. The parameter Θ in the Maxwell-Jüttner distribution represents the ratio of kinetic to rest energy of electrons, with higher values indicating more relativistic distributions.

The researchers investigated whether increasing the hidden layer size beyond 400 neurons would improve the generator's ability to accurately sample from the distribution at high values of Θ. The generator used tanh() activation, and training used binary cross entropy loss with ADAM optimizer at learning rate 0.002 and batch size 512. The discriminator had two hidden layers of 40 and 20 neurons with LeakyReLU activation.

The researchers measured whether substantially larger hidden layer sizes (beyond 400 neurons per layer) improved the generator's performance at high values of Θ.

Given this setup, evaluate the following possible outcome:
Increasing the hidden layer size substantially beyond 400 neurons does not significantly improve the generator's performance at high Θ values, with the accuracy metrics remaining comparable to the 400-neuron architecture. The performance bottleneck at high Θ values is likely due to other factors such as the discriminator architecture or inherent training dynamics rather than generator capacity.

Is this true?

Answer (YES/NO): YES